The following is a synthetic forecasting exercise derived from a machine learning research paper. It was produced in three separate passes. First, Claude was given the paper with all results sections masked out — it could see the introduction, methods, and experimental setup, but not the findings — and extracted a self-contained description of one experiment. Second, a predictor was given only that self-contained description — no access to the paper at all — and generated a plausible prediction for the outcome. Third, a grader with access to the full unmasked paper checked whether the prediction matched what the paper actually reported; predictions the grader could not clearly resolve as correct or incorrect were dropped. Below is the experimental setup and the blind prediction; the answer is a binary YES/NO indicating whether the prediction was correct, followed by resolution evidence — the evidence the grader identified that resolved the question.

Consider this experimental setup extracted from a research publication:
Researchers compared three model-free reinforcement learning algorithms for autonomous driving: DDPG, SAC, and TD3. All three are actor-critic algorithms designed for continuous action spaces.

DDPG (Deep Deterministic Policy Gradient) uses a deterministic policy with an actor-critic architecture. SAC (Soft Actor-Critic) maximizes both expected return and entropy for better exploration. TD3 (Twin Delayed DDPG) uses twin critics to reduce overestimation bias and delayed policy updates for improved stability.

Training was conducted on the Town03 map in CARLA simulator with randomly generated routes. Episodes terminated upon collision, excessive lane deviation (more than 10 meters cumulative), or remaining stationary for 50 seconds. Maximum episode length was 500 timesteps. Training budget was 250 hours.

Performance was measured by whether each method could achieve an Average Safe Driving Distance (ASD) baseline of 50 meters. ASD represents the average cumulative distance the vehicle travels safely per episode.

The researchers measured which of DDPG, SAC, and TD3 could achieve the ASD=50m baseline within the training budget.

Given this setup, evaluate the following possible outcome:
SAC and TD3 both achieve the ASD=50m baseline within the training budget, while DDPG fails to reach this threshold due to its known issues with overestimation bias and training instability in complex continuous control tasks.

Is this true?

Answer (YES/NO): NO